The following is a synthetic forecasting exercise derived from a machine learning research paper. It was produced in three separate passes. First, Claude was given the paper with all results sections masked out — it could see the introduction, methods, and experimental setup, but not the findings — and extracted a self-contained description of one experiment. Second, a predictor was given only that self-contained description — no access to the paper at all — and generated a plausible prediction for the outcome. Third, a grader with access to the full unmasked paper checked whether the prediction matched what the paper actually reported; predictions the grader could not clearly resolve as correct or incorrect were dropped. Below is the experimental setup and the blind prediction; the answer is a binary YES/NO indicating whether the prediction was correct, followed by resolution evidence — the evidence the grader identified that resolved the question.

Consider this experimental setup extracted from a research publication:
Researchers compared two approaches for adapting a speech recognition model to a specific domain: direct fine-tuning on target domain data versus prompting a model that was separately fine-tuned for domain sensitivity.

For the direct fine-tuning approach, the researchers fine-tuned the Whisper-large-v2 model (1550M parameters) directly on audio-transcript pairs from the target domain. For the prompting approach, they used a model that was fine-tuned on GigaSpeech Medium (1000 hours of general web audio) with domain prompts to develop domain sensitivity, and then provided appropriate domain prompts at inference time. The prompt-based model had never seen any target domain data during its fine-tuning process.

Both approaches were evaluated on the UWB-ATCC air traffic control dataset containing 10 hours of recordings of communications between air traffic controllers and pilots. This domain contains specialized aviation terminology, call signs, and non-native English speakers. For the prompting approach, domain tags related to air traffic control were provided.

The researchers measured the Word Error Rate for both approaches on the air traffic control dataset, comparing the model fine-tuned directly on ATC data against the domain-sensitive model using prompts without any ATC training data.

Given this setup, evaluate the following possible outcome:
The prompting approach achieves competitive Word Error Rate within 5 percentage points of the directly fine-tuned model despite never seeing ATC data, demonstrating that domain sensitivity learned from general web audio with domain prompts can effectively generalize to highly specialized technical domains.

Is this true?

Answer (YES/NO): NO